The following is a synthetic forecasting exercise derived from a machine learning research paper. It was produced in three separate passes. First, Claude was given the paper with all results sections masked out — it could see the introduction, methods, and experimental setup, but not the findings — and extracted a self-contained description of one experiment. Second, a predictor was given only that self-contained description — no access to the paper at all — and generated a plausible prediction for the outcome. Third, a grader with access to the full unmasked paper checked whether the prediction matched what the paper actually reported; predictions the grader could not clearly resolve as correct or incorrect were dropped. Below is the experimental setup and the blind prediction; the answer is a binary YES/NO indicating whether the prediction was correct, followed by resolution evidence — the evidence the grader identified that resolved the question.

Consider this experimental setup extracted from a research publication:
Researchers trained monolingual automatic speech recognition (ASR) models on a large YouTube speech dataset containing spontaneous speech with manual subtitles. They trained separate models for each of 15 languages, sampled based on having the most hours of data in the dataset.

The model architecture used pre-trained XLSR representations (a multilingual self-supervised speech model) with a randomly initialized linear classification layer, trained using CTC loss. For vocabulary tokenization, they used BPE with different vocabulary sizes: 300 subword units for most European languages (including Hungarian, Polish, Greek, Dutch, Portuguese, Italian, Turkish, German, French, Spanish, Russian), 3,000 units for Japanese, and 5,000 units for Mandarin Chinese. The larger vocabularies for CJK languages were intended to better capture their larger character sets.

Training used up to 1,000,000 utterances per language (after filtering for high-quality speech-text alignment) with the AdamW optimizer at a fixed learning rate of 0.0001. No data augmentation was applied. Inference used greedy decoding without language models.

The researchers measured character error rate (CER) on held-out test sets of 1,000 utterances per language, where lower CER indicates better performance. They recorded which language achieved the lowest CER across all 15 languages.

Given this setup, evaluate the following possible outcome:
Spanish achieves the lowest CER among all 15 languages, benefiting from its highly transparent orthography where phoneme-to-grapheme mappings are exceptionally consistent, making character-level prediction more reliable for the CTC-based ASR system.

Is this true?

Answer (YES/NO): NO